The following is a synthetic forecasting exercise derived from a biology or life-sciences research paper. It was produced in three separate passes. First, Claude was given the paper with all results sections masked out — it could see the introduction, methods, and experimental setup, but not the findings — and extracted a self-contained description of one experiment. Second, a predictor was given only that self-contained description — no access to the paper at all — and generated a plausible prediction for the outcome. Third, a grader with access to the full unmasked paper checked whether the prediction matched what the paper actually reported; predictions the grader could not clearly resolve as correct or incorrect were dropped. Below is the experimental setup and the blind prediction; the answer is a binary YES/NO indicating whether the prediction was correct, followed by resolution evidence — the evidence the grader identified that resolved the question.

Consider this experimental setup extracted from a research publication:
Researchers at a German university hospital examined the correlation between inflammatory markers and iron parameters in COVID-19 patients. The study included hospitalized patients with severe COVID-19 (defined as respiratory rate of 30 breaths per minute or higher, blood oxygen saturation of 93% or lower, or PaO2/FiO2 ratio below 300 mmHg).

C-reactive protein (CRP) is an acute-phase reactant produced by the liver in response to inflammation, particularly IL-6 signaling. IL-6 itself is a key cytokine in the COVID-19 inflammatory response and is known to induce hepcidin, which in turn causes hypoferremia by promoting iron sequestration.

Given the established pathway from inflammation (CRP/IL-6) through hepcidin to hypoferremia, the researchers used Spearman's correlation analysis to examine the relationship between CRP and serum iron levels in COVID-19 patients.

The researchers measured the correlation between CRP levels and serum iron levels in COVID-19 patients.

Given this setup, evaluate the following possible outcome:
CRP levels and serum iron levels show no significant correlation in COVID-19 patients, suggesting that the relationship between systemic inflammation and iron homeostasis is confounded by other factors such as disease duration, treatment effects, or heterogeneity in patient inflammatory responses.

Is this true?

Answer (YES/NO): NO